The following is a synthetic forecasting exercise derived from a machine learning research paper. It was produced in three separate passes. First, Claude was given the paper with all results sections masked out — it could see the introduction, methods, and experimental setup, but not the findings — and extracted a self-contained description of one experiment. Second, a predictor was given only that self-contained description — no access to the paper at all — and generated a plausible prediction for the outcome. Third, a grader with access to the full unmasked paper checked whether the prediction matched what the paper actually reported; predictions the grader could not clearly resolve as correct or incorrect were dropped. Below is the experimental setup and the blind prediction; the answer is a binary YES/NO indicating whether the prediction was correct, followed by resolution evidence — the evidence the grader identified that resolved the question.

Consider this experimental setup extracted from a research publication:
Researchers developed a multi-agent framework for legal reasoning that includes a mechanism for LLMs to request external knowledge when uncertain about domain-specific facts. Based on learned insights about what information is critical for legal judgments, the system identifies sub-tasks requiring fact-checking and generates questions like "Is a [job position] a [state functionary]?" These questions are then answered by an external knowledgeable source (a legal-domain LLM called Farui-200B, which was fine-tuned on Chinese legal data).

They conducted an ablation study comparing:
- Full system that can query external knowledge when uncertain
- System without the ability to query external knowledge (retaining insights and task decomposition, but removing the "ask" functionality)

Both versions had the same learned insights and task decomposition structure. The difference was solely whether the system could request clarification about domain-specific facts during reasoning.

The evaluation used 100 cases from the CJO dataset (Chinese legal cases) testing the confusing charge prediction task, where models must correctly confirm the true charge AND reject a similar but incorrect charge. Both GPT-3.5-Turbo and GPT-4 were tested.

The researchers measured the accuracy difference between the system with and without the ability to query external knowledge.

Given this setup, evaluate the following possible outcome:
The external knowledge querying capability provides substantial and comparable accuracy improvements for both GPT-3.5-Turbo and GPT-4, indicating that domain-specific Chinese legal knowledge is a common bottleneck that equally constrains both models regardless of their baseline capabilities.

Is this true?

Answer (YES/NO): NO